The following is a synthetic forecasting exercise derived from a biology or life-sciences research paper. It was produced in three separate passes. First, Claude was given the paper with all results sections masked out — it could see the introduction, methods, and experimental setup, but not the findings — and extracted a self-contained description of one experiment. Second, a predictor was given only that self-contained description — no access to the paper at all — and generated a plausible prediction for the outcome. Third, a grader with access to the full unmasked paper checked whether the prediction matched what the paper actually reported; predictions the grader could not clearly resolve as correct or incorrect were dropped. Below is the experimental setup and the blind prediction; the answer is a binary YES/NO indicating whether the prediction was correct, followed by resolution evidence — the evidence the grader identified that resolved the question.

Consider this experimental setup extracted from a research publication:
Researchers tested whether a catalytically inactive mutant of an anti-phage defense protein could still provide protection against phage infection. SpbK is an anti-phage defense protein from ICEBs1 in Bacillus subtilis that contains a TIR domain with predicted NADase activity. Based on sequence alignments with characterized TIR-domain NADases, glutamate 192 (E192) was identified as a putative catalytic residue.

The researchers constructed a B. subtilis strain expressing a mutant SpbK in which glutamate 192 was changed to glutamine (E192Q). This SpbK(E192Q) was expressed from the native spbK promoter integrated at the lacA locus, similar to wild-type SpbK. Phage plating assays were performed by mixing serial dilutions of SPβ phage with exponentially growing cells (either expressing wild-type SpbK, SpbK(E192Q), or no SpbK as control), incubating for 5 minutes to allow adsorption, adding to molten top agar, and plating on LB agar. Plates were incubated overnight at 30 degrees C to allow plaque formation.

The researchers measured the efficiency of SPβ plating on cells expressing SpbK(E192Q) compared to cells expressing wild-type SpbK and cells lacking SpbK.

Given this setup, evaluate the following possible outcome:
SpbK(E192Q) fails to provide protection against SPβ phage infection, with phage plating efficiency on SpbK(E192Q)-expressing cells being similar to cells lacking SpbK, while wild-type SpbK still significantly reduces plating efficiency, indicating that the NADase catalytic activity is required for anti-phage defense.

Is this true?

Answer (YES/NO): YES